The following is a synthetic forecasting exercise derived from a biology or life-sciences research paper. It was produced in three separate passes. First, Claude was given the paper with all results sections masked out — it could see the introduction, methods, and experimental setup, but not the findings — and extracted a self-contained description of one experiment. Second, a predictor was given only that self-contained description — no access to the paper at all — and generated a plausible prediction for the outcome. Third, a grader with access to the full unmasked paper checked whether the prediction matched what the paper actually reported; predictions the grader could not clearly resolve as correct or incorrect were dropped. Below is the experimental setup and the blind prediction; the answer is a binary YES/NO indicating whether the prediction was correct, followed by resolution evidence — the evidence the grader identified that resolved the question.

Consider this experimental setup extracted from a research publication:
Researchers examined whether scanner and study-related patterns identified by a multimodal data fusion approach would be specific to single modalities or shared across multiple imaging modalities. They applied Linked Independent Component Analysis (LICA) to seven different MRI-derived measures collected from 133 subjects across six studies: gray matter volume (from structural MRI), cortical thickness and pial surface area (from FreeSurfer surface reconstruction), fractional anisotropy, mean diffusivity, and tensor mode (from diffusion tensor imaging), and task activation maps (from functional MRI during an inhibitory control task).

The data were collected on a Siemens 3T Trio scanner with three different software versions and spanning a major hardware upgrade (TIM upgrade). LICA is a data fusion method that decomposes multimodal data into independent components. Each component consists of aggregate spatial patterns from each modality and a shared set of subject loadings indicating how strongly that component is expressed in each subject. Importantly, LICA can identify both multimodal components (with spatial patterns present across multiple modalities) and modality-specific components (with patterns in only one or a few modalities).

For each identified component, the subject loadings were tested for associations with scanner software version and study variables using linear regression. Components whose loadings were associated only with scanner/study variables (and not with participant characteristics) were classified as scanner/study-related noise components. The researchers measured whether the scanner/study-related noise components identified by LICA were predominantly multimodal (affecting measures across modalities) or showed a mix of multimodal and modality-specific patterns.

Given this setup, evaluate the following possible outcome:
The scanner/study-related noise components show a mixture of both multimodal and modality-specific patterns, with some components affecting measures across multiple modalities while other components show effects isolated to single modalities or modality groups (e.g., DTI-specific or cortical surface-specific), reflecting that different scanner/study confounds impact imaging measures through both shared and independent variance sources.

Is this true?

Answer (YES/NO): YES